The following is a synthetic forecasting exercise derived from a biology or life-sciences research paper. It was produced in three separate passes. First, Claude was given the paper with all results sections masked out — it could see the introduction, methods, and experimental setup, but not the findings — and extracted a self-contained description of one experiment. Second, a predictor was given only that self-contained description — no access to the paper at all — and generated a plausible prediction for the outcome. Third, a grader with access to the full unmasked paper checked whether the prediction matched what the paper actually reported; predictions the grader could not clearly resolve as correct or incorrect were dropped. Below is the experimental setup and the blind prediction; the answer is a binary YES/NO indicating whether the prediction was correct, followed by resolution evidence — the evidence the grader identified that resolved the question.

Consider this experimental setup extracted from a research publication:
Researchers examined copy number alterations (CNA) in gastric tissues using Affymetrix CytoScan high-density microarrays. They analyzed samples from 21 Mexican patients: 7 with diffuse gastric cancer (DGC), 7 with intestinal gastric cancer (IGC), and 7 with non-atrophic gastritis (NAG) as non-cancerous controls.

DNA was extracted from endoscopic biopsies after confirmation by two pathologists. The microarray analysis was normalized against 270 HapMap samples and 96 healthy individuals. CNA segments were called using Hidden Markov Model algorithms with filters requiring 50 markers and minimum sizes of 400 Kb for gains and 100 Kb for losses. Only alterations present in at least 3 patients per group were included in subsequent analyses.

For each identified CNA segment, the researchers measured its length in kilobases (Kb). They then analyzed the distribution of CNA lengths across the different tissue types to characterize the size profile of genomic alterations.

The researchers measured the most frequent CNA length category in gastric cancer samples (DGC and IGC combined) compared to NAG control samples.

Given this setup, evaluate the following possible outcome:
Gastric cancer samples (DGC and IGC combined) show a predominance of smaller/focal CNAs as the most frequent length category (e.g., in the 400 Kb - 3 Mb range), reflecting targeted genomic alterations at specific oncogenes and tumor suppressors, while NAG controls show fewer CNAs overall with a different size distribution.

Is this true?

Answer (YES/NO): NO